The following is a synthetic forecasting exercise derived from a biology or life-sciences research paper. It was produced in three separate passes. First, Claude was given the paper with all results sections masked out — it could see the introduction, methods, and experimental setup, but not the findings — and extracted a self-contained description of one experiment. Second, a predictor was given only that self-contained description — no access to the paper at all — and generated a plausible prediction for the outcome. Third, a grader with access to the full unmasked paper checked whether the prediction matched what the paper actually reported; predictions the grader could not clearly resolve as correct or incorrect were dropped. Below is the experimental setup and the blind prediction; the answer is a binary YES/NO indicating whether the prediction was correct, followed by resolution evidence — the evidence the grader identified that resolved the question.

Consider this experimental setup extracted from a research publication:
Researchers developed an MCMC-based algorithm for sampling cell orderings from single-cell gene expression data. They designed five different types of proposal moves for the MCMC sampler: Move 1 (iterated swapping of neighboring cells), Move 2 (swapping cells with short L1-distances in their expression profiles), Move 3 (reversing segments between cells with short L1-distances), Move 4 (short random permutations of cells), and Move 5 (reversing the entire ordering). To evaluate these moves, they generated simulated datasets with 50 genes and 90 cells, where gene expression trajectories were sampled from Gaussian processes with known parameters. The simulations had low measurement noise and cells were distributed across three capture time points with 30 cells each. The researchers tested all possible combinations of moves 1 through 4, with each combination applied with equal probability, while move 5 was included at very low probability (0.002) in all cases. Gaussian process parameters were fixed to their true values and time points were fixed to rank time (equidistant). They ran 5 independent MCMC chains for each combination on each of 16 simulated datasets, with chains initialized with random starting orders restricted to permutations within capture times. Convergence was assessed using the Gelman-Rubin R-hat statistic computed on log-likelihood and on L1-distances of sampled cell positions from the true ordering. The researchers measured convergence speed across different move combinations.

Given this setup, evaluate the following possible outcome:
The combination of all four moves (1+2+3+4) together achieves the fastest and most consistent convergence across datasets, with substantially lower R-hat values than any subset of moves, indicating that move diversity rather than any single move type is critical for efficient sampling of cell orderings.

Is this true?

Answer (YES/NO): NO